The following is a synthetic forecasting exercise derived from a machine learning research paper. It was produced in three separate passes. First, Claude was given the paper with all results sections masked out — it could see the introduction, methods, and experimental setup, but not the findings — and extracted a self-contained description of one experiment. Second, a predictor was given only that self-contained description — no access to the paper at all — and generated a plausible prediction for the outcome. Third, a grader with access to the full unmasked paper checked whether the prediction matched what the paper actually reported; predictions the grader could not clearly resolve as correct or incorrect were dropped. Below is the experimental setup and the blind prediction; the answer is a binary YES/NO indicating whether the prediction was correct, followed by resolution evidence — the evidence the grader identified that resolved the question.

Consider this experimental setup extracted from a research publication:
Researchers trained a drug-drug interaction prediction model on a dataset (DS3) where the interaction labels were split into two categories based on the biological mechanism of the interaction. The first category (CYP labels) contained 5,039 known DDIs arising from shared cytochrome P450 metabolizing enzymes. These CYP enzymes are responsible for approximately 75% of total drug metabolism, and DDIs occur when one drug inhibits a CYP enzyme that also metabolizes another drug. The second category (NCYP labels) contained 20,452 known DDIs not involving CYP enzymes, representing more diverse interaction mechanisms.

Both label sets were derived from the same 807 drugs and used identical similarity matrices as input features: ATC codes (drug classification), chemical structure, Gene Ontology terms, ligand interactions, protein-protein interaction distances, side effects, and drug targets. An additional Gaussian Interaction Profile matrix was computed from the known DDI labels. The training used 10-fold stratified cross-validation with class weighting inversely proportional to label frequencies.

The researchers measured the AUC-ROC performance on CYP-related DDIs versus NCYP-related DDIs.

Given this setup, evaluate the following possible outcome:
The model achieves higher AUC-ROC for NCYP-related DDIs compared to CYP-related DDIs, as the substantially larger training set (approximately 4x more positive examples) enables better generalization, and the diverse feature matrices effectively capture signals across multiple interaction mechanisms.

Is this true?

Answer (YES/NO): NO